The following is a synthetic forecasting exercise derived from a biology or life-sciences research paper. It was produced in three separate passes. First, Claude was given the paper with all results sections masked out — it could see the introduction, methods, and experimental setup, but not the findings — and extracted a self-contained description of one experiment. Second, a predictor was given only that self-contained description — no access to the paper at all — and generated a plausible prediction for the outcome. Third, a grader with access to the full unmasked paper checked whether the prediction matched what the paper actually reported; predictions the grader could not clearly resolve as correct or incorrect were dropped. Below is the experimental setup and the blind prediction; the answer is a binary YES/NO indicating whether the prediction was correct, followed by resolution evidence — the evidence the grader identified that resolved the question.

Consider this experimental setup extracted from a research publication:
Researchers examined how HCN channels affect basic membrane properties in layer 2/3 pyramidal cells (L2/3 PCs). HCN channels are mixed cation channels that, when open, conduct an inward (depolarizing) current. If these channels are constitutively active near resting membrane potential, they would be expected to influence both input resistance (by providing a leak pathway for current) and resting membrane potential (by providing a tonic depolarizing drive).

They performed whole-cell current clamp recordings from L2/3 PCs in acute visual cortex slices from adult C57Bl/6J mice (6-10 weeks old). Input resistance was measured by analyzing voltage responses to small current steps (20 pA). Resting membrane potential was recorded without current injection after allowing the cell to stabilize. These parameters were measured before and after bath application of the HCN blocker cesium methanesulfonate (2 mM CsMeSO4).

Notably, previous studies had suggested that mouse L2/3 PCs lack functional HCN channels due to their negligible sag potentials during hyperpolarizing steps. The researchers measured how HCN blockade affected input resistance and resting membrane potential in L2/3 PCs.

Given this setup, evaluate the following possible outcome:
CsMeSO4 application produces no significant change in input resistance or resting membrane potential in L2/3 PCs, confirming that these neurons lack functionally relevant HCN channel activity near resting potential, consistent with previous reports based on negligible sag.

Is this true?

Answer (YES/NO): NO